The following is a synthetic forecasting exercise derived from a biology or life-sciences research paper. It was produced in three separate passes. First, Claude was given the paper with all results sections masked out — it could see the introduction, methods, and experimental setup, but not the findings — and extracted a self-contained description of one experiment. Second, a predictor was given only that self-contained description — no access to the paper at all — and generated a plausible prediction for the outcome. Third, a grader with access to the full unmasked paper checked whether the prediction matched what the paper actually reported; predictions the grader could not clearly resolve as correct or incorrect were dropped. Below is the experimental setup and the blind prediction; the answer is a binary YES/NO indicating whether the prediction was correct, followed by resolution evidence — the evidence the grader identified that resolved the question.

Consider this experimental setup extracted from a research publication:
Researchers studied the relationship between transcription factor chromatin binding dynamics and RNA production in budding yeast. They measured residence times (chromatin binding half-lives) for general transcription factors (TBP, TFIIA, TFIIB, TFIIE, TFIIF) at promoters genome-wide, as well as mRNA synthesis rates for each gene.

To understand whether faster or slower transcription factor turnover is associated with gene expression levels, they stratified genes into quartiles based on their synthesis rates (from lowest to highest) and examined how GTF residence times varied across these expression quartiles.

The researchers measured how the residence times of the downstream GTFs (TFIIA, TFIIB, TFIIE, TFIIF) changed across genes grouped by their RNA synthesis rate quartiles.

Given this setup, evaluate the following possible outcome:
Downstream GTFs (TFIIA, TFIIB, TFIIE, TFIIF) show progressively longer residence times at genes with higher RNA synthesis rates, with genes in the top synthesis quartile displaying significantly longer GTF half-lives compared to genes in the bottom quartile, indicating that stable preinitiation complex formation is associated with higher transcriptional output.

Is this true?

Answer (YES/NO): NO